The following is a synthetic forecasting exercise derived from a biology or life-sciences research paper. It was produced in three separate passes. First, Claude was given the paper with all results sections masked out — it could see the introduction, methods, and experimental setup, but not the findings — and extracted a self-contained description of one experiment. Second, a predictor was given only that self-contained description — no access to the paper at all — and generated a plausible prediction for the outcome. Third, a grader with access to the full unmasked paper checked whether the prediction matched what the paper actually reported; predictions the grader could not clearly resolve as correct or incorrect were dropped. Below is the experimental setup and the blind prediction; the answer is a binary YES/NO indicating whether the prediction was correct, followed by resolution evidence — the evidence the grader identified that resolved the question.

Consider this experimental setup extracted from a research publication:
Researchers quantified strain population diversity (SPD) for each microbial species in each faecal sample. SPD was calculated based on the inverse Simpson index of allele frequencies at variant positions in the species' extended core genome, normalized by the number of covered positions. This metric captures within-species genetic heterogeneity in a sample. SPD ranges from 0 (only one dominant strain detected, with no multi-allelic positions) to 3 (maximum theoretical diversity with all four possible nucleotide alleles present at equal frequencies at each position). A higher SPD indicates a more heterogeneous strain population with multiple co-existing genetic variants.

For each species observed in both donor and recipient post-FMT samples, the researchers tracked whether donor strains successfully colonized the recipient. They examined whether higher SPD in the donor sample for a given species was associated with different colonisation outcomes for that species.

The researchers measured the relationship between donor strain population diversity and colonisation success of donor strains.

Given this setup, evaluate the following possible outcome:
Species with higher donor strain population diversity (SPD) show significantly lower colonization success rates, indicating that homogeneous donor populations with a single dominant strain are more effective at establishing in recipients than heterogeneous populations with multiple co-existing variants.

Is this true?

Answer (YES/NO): NO